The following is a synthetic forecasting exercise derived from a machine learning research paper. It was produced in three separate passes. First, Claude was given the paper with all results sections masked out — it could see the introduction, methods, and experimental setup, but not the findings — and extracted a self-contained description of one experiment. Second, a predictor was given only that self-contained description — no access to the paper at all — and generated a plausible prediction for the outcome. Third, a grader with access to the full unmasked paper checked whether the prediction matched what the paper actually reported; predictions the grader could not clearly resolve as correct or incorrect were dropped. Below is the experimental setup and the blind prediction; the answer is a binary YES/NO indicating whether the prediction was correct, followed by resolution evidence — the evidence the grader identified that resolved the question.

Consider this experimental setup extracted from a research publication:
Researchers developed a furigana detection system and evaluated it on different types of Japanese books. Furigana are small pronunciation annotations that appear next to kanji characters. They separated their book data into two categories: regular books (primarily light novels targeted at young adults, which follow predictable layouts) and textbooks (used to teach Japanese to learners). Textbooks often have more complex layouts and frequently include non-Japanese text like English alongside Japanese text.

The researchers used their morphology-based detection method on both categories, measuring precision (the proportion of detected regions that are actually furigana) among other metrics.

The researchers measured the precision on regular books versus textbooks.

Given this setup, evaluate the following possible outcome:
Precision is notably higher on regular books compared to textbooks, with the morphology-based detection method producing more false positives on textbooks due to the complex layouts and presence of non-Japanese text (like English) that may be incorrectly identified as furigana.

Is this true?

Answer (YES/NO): YES